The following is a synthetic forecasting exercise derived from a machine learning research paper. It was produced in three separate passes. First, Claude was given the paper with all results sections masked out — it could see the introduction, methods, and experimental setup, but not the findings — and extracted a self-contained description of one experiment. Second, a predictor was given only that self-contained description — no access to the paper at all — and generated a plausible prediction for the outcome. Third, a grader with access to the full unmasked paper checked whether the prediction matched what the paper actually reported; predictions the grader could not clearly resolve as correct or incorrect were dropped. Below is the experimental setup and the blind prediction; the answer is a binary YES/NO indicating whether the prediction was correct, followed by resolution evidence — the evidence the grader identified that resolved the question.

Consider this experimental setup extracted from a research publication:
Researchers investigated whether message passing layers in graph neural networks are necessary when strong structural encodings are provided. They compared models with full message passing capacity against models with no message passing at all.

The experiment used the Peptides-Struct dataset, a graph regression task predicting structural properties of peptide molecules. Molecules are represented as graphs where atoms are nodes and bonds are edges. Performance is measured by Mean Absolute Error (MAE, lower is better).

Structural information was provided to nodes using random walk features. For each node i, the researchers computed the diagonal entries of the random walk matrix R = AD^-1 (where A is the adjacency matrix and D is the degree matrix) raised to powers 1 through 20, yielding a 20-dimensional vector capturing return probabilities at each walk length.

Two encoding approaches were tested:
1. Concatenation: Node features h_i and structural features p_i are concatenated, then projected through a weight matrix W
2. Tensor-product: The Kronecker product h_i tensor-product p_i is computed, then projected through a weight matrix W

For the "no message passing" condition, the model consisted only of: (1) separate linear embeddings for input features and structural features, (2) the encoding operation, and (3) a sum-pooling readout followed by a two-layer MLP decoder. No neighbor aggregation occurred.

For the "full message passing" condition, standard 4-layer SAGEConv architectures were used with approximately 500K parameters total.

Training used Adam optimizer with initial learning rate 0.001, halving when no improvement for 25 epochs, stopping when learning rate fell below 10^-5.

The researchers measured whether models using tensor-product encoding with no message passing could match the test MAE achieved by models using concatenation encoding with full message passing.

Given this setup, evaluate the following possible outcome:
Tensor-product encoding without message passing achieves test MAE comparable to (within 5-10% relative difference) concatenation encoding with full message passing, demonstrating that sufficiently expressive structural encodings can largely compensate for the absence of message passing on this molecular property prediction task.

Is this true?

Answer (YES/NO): YES